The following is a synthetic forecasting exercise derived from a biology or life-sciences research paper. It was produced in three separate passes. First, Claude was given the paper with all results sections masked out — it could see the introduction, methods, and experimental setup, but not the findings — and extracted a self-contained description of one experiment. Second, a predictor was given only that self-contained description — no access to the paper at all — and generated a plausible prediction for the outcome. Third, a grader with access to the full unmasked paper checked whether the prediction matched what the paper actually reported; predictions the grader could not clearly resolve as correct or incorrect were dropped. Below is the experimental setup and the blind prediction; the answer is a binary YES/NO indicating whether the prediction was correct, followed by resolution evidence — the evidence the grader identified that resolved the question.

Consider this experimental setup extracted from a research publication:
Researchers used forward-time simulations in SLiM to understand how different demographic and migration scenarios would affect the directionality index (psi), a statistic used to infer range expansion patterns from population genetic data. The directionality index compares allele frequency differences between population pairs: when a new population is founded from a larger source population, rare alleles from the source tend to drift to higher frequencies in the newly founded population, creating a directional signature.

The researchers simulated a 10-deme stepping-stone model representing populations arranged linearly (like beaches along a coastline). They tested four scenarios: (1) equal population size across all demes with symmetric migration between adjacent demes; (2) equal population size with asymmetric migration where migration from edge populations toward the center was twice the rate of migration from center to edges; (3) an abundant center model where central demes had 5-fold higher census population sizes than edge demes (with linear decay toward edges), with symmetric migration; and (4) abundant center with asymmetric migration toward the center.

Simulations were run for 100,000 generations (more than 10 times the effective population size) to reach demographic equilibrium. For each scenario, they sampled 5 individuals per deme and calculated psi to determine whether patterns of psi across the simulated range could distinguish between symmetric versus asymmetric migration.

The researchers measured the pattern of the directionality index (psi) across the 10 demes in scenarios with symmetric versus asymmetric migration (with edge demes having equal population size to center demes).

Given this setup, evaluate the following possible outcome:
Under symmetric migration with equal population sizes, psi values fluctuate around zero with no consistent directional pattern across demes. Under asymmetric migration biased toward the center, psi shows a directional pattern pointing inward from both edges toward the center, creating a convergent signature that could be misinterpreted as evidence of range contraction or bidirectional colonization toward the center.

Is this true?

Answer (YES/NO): YES